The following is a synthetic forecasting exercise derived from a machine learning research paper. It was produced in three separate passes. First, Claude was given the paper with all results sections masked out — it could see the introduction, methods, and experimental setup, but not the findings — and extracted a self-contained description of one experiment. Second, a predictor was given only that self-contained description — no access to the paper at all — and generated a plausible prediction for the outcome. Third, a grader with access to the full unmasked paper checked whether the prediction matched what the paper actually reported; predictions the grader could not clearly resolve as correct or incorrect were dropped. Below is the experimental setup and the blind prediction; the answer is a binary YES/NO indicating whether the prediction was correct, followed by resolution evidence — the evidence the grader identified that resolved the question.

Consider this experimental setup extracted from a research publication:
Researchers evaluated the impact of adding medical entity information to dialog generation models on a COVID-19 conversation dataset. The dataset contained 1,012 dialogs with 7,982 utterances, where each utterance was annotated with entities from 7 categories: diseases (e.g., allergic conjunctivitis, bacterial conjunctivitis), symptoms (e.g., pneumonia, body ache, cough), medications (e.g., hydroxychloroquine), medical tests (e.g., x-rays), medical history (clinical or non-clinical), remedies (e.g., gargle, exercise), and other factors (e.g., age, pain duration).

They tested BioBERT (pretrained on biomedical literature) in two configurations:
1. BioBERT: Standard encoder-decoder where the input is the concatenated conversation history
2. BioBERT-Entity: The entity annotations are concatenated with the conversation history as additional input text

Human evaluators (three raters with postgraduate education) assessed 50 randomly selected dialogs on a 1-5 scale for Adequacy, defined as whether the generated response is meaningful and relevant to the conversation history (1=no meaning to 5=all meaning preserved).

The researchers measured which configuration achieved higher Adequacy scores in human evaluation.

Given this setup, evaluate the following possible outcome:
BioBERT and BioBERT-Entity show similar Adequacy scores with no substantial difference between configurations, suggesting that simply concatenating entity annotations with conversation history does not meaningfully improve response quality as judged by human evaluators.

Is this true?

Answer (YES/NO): NO